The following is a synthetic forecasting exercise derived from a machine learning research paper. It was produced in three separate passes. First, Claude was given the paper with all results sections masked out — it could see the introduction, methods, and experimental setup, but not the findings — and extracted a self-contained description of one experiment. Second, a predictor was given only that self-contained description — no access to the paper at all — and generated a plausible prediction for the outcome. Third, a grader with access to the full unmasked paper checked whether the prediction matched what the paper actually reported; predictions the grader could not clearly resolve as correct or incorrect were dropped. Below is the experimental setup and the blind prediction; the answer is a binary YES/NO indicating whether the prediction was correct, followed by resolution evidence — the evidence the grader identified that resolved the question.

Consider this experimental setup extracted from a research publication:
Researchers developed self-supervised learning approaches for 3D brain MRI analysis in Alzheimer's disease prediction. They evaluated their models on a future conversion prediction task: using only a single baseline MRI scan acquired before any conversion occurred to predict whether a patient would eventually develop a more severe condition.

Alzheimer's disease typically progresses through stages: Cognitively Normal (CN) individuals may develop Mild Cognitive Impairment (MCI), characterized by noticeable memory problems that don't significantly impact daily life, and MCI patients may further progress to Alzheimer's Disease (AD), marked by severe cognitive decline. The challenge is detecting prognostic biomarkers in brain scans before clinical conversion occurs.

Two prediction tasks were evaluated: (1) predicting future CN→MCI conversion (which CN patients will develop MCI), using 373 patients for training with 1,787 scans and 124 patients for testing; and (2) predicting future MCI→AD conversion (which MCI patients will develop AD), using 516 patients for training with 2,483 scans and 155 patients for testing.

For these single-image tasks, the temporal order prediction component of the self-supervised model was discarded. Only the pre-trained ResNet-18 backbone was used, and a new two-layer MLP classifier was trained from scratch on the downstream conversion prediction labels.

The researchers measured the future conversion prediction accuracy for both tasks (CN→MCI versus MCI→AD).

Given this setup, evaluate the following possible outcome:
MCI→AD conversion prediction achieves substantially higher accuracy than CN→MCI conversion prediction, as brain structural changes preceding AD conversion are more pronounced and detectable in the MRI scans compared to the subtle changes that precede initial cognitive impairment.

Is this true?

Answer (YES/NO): NO